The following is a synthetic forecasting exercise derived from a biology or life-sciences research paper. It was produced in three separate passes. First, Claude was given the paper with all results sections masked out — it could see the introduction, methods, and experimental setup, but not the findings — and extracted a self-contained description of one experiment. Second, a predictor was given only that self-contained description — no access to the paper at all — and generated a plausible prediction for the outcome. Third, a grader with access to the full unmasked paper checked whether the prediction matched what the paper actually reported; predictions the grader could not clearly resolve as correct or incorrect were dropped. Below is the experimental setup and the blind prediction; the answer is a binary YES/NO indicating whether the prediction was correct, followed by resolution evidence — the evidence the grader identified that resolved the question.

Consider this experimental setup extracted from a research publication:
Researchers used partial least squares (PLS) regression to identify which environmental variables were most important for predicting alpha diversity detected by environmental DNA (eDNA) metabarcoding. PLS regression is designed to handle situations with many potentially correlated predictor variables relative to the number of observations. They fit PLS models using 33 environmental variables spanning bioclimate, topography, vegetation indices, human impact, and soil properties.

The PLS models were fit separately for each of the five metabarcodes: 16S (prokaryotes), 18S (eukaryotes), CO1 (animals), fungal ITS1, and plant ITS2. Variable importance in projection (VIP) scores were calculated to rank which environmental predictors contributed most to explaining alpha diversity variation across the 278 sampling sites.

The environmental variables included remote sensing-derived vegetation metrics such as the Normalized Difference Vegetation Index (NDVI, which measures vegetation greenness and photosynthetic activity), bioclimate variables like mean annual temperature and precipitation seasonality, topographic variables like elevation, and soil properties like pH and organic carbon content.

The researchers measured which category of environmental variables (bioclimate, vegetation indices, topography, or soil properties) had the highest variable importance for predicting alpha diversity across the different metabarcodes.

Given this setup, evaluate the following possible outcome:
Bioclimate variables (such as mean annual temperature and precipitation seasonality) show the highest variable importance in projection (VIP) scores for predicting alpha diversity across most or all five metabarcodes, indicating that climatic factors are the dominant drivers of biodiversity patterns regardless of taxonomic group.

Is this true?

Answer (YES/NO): NO